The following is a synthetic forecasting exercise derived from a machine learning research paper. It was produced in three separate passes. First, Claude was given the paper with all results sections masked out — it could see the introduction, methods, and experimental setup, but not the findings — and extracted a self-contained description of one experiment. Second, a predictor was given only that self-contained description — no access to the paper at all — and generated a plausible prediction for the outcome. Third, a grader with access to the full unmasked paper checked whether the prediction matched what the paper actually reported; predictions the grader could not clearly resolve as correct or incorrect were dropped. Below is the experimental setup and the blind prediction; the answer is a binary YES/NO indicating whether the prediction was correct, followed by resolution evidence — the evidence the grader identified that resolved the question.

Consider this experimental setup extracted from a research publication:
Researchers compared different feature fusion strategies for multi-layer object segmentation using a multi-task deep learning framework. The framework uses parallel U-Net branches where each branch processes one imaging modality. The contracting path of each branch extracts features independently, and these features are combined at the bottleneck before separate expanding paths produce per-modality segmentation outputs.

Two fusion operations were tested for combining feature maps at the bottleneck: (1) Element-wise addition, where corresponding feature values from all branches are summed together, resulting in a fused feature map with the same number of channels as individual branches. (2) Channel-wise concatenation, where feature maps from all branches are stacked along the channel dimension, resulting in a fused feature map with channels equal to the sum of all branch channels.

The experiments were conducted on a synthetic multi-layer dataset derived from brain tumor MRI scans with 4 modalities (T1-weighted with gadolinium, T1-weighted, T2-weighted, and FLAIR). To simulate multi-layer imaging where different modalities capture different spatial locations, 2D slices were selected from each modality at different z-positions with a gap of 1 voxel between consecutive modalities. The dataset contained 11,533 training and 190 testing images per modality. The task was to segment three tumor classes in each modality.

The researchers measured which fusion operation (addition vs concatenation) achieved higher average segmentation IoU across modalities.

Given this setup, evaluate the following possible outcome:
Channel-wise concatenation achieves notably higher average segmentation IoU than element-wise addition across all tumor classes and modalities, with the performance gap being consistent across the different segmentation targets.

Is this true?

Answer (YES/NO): NO